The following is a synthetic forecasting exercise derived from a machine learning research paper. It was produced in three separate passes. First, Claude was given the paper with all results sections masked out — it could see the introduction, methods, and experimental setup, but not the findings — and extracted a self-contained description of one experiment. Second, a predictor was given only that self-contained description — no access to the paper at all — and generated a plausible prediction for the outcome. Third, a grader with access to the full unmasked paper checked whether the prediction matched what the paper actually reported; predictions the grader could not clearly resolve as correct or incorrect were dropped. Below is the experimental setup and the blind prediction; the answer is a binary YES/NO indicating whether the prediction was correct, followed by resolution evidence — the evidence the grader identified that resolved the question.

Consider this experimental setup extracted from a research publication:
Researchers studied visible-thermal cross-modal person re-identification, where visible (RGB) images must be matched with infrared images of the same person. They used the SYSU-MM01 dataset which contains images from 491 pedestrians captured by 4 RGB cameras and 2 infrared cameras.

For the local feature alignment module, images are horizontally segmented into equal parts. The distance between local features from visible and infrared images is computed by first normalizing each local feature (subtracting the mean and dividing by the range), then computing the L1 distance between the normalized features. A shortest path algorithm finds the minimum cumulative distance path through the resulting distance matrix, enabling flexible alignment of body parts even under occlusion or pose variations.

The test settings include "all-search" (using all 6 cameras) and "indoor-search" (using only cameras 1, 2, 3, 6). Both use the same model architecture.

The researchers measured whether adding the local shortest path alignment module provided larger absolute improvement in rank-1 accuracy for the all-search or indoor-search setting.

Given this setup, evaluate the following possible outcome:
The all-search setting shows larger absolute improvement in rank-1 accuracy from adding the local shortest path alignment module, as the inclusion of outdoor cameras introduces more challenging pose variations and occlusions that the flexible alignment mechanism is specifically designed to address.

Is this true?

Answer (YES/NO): NO